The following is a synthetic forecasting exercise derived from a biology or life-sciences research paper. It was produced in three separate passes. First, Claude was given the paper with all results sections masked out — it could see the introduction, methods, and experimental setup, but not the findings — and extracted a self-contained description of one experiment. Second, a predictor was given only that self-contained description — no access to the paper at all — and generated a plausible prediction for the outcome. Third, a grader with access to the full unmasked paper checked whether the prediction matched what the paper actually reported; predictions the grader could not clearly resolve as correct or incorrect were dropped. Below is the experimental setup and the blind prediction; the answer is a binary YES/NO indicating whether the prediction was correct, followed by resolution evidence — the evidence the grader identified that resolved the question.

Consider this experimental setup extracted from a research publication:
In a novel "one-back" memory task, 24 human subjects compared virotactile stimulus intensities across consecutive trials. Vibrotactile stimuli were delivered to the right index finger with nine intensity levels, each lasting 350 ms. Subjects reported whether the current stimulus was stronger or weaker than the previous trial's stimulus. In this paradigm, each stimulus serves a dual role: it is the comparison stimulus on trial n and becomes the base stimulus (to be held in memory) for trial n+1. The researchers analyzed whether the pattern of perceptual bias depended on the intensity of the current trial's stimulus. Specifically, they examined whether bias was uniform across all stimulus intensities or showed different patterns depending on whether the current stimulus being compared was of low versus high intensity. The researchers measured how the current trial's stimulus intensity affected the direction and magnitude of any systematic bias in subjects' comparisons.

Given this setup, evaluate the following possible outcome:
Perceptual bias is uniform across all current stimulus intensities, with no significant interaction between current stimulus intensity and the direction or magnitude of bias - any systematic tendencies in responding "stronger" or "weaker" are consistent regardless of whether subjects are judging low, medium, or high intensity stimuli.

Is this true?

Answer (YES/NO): NO